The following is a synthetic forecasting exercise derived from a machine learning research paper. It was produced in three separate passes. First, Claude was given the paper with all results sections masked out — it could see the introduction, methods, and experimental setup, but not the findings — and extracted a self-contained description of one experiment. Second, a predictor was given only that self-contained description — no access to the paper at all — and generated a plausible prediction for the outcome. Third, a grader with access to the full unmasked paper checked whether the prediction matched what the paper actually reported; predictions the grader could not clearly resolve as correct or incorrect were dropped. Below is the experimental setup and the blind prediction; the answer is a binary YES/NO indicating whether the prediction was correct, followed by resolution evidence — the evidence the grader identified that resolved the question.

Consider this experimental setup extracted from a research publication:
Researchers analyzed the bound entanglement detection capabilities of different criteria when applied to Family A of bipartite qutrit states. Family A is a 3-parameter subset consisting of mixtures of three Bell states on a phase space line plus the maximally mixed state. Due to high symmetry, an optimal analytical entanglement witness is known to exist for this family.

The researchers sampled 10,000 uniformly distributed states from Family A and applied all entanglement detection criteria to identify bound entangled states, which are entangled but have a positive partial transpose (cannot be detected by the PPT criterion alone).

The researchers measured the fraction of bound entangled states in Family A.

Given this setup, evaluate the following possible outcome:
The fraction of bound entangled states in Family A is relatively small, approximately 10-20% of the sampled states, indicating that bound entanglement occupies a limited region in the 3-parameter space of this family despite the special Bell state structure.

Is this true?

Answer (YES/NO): NO